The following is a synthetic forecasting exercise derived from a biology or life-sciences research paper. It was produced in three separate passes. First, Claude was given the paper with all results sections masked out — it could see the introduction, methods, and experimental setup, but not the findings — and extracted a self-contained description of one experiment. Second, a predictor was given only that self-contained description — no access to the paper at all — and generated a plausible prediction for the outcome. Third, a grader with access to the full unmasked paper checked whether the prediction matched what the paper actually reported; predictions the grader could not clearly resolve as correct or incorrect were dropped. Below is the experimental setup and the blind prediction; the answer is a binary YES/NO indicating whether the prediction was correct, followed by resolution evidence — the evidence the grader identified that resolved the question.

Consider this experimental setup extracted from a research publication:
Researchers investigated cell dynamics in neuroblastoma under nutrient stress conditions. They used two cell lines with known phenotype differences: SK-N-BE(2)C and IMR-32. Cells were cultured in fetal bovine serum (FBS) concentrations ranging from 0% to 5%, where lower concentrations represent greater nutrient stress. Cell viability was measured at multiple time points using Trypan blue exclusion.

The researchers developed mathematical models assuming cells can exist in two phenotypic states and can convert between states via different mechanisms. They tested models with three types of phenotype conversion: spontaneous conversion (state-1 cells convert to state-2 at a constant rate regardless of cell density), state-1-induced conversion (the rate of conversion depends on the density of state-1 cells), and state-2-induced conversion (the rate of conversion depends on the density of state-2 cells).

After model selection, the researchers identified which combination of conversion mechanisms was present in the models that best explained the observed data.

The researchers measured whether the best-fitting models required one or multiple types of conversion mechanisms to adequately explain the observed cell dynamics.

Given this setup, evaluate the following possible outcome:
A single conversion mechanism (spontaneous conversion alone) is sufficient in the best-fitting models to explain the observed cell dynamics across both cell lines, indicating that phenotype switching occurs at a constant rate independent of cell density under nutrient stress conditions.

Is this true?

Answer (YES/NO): NO